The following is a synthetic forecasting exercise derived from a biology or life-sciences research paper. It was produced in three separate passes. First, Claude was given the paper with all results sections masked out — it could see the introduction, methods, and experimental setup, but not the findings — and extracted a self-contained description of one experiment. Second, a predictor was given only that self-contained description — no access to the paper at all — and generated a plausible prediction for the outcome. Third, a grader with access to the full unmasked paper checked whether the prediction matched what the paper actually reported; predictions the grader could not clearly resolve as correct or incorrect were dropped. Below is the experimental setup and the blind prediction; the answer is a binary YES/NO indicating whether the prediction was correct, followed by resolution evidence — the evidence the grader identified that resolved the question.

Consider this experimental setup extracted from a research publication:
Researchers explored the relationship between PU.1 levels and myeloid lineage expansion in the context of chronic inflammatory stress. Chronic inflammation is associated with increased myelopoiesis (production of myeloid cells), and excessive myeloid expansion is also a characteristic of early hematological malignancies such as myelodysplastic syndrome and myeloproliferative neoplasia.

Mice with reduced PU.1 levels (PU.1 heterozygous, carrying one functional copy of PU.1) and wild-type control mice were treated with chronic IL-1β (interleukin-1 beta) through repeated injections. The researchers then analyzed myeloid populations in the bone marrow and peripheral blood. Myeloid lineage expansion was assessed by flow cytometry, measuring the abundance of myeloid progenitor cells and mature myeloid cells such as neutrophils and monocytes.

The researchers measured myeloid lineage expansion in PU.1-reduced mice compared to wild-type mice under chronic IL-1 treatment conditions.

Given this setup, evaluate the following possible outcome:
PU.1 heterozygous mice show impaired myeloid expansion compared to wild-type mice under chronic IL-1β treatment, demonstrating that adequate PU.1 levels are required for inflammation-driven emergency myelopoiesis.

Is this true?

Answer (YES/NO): NO